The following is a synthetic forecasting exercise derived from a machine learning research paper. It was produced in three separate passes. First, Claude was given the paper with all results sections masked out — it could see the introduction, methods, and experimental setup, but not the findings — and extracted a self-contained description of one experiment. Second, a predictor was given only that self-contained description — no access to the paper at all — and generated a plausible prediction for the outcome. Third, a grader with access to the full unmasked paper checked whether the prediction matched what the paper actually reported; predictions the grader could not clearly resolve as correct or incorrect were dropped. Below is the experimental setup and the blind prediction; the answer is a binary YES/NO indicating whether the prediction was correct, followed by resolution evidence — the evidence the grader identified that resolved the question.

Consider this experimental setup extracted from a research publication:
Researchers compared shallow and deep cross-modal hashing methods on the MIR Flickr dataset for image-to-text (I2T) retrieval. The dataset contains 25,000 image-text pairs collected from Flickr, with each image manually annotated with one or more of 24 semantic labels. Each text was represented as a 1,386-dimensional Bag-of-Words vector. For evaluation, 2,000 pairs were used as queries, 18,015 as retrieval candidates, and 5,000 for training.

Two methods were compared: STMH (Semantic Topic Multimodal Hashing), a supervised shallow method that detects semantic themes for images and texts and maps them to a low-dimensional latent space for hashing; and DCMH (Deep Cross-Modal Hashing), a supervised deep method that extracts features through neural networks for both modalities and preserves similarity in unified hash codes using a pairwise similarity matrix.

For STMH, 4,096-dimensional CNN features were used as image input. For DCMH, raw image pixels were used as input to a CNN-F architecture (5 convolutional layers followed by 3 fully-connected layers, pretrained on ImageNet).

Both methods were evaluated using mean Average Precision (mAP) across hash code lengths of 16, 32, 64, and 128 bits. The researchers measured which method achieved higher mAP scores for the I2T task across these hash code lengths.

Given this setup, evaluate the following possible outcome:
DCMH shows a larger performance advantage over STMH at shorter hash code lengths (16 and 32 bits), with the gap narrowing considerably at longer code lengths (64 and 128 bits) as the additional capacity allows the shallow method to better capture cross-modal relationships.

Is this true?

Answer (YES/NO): NO